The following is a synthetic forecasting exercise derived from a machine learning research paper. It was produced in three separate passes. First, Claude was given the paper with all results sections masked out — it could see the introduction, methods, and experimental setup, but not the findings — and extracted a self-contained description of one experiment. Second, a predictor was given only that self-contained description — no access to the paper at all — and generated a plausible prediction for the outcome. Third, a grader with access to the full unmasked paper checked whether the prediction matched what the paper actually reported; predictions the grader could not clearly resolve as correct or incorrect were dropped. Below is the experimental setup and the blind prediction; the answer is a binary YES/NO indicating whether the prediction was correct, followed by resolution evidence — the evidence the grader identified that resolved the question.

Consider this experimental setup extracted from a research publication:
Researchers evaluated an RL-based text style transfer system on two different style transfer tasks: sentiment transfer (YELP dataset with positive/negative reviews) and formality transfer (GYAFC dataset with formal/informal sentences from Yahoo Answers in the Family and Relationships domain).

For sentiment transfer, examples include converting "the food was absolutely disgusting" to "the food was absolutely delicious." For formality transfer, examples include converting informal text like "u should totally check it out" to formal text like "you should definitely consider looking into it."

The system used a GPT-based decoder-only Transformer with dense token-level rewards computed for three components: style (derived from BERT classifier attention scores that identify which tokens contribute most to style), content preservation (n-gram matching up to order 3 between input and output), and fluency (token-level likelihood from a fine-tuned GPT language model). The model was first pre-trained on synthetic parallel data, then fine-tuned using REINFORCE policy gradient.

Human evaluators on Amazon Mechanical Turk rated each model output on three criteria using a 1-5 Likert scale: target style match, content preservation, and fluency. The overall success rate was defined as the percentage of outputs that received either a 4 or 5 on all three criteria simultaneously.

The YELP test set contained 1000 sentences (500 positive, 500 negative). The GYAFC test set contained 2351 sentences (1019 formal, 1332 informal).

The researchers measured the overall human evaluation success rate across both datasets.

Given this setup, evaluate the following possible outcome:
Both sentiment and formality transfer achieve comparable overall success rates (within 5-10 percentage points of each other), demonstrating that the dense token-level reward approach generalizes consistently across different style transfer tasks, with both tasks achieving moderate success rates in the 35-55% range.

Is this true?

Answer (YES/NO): NO